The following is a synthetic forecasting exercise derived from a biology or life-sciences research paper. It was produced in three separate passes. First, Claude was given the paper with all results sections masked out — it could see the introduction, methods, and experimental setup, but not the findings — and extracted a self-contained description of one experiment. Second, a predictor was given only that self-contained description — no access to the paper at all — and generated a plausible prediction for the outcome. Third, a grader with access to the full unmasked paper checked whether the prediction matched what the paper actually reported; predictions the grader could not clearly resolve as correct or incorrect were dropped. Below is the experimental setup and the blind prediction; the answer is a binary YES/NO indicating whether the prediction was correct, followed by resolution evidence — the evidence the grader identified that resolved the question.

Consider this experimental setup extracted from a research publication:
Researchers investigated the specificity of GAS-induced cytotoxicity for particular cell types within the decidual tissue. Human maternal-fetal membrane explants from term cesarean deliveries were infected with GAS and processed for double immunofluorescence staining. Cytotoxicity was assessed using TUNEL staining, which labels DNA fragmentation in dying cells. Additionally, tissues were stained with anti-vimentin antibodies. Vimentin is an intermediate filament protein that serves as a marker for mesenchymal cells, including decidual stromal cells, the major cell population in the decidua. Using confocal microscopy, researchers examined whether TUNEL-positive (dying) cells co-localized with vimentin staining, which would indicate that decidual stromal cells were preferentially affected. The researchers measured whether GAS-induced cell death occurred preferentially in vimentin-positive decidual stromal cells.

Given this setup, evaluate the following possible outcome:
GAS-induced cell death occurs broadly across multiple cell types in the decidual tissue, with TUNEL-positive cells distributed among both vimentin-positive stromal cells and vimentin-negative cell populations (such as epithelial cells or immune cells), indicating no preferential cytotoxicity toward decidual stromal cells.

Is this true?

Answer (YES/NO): YES